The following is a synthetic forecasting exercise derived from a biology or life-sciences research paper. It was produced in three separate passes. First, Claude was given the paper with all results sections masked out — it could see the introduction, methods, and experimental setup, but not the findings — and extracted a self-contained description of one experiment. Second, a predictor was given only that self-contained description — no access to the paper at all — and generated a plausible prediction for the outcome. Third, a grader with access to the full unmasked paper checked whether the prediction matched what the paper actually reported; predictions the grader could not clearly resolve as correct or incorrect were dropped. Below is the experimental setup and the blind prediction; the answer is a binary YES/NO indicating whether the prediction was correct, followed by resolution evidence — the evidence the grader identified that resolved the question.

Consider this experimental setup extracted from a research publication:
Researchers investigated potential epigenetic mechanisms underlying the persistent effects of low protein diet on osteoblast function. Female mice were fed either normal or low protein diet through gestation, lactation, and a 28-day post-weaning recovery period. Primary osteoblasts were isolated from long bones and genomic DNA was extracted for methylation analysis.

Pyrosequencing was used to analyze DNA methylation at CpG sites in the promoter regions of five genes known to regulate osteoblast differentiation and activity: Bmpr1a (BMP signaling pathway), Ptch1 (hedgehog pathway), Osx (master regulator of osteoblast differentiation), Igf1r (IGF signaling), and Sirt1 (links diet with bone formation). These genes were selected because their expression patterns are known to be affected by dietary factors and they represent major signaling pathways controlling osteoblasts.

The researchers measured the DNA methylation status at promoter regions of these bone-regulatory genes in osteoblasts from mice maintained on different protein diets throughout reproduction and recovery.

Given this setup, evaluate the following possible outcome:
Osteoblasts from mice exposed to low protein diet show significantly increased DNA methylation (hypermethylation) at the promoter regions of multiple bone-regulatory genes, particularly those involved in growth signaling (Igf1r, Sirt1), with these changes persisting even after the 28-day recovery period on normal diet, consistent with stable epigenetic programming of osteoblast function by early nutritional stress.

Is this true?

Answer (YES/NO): NO